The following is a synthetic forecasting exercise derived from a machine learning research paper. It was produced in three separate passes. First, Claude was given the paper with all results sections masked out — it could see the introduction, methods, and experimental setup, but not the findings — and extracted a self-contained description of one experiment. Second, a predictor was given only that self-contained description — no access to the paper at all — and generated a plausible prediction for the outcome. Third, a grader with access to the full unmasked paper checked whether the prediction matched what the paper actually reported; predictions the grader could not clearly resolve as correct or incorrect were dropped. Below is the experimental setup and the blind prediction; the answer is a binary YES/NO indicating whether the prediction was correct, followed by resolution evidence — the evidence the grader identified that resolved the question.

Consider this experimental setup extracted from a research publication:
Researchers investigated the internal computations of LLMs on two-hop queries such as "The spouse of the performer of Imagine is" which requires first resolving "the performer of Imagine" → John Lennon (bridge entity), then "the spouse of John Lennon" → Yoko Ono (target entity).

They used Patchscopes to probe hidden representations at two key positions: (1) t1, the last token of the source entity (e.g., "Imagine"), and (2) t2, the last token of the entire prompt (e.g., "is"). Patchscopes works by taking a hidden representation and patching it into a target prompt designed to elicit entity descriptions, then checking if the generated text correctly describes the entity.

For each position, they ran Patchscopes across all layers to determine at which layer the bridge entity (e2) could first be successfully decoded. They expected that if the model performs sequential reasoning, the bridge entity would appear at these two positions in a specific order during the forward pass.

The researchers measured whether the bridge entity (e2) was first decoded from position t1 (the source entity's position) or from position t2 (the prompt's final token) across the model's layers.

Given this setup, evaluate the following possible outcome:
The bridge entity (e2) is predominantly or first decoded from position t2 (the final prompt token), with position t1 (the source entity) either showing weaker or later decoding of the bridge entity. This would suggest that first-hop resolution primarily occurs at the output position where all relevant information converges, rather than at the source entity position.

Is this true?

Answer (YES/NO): NO